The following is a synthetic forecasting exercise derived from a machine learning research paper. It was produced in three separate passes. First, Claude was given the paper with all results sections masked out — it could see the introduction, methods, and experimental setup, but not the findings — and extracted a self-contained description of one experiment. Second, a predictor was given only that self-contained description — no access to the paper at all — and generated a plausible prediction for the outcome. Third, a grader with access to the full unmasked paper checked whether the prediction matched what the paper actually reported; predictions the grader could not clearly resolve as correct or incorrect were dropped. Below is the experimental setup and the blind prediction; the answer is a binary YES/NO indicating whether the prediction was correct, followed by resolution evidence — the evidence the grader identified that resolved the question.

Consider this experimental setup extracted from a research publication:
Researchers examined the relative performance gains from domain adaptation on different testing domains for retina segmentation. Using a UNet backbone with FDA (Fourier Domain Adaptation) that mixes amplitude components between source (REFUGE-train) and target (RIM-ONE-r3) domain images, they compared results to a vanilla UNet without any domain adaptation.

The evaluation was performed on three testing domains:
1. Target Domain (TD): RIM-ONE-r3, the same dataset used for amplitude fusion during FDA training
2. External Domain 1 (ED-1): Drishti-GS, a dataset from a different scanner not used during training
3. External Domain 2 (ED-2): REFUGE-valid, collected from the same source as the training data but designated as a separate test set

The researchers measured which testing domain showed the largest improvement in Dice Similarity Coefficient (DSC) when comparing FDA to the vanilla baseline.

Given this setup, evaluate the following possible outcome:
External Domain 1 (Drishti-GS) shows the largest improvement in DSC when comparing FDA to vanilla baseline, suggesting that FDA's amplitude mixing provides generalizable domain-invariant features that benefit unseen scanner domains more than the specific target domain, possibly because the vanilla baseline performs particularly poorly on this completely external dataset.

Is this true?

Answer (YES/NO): NO